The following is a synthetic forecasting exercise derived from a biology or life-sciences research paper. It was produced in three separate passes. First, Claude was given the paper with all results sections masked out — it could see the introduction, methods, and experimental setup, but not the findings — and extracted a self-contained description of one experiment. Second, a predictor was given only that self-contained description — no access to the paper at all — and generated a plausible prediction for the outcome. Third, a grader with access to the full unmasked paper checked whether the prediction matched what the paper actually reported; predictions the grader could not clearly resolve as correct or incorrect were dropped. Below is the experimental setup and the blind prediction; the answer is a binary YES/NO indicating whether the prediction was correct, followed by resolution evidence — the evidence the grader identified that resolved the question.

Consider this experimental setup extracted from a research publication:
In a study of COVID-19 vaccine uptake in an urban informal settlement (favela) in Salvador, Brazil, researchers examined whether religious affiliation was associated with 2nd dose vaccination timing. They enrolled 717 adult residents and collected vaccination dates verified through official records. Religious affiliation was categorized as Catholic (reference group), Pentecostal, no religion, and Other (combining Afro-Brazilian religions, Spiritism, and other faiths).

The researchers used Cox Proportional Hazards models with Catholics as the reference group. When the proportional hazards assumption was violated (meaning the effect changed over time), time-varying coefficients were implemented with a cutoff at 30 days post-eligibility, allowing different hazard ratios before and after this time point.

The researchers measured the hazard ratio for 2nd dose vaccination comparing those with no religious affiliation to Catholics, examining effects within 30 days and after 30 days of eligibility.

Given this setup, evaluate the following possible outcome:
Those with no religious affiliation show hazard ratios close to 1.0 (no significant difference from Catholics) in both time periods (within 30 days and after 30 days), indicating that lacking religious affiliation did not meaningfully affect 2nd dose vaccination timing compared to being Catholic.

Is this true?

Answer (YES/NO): NO